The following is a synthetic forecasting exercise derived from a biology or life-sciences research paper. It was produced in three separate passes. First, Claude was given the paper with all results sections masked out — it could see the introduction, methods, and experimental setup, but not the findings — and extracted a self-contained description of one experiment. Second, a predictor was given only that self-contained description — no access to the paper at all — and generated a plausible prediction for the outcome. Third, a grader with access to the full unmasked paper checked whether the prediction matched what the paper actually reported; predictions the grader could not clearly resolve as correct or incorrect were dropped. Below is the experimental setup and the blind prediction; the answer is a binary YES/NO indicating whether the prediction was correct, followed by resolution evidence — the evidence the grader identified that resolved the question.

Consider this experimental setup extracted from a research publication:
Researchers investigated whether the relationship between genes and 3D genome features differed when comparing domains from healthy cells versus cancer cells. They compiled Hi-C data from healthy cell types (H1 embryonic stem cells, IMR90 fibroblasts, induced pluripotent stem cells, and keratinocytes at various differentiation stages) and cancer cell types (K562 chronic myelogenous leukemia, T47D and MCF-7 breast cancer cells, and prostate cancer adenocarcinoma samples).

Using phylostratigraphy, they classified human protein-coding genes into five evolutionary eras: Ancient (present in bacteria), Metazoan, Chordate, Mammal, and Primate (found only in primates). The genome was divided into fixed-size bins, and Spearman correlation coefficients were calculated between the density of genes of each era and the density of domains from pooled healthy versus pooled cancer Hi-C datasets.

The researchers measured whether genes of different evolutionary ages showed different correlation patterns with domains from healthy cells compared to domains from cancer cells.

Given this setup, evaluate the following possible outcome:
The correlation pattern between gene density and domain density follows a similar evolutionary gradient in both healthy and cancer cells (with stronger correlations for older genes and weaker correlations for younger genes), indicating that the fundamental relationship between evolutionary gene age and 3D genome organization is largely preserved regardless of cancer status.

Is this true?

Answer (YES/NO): NO